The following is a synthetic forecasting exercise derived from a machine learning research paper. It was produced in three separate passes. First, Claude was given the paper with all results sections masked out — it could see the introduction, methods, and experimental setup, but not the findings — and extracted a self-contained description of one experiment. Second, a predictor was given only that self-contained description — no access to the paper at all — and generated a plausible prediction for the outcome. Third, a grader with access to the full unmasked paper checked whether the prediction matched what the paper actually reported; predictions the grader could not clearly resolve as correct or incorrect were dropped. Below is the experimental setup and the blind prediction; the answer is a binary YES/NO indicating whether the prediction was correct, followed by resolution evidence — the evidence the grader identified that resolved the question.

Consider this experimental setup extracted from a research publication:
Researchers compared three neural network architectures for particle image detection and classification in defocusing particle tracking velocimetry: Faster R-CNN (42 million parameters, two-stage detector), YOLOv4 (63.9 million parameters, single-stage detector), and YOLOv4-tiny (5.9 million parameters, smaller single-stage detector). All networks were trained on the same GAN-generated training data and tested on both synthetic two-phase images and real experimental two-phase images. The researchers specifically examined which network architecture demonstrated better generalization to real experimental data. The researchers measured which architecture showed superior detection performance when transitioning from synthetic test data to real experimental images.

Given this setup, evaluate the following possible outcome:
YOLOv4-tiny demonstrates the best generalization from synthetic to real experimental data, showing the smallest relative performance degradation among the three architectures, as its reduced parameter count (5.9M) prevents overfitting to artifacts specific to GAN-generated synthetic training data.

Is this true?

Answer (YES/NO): NO